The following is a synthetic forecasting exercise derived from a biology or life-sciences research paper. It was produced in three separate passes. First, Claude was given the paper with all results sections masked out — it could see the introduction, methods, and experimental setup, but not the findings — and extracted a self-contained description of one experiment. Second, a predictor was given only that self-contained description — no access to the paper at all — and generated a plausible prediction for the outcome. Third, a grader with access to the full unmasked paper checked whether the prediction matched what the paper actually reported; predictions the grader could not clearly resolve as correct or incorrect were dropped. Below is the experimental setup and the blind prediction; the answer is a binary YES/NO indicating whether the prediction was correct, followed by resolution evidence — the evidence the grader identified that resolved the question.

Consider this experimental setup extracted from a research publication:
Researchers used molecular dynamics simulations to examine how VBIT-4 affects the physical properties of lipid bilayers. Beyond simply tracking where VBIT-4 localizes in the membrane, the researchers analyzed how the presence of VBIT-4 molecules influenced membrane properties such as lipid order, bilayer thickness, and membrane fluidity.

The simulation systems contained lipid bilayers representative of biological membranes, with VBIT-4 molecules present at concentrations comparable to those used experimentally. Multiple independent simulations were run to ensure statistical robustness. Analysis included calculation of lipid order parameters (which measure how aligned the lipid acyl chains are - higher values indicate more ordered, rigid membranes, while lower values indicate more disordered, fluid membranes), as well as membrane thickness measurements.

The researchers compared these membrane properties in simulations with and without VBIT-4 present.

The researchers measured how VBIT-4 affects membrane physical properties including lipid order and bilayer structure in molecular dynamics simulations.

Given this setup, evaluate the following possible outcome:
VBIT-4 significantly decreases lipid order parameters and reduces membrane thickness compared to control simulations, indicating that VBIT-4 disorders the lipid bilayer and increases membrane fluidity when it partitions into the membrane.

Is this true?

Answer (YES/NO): YES